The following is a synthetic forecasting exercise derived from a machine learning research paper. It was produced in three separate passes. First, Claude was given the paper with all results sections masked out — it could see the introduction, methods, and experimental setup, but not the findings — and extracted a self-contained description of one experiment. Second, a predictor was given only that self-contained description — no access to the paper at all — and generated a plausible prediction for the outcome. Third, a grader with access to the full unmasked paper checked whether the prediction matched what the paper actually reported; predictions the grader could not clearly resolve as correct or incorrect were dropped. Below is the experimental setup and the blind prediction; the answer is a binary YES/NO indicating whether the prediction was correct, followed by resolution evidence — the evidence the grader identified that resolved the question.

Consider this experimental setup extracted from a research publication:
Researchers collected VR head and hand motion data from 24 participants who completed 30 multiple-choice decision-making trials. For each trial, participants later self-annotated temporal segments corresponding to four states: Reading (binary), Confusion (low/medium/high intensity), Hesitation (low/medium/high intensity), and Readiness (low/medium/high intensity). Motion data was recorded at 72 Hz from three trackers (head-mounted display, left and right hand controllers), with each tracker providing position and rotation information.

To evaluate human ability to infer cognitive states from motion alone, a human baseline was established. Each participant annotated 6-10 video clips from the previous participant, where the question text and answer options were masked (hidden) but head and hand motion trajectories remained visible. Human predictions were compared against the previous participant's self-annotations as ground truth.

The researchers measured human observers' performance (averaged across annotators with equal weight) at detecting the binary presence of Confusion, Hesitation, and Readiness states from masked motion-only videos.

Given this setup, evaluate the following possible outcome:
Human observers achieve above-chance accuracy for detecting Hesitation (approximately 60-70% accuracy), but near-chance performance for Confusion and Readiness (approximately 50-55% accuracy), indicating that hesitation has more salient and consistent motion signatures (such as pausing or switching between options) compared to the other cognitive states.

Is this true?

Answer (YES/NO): NO